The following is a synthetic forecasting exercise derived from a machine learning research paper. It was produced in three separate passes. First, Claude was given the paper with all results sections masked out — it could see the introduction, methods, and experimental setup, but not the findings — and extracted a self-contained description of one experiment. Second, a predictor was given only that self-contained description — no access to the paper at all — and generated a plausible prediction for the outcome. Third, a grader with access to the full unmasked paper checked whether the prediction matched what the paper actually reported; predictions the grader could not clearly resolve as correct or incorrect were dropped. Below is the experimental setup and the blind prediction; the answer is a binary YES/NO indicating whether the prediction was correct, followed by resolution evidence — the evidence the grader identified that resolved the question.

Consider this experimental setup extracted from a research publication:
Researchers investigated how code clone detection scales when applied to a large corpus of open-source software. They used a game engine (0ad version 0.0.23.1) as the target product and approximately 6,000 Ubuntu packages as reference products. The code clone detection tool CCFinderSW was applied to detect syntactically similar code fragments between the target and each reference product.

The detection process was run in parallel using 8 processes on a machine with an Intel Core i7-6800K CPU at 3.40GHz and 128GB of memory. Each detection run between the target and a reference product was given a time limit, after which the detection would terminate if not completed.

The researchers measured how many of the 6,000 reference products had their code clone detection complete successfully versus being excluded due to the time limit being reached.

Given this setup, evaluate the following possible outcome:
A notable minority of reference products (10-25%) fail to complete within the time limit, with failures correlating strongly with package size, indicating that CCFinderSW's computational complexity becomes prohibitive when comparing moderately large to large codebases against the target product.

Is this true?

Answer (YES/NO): NO